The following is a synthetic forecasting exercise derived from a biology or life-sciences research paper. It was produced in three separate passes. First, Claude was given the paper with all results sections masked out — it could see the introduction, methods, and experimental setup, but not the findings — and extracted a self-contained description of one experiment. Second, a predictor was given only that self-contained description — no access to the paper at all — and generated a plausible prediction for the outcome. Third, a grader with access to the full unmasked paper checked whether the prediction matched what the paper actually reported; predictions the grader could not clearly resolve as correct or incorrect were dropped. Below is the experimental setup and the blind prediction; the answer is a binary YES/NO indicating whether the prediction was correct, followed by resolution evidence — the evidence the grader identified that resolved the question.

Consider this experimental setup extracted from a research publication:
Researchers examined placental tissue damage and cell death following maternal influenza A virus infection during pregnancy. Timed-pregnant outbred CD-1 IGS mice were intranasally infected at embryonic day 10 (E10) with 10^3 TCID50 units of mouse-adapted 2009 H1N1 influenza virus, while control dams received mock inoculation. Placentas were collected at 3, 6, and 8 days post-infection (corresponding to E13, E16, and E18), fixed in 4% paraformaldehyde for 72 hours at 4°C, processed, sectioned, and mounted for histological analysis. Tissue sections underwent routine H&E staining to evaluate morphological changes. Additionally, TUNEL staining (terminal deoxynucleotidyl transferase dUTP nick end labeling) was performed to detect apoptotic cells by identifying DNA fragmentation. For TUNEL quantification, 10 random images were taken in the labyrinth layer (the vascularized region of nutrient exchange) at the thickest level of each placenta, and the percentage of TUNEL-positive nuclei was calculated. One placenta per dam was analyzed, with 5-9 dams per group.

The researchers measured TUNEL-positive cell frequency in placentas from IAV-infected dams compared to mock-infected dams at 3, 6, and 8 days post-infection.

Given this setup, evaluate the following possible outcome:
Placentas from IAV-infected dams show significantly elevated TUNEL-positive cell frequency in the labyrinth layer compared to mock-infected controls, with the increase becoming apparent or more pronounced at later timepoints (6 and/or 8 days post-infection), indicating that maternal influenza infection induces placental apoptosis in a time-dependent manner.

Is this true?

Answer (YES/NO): NO